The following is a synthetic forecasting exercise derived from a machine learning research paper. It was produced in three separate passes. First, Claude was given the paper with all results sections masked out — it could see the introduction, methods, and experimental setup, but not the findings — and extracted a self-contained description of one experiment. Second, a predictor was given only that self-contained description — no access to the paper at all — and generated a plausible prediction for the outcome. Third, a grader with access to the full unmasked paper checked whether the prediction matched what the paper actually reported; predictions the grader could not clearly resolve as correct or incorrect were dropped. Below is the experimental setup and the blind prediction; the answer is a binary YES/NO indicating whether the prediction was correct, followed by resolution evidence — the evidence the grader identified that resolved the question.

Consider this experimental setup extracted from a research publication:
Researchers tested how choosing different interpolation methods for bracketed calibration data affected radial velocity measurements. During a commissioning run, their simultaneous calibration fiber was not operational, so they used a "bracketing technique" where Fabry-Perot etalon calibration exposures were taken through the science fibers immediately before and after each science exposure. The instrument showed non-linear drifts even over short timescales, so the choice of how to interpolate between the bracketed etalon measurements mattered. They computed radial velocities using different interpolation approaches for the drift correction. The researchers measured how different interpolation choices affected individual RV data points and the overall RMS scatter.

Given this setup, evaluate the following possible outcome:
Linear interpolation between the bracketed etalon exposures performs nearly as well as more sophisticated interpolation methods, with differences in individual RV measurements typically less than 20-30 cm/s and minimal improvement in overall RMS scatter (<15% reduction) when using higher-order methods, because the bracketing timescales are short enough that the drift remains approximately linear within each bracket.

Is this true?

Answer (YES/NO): NO